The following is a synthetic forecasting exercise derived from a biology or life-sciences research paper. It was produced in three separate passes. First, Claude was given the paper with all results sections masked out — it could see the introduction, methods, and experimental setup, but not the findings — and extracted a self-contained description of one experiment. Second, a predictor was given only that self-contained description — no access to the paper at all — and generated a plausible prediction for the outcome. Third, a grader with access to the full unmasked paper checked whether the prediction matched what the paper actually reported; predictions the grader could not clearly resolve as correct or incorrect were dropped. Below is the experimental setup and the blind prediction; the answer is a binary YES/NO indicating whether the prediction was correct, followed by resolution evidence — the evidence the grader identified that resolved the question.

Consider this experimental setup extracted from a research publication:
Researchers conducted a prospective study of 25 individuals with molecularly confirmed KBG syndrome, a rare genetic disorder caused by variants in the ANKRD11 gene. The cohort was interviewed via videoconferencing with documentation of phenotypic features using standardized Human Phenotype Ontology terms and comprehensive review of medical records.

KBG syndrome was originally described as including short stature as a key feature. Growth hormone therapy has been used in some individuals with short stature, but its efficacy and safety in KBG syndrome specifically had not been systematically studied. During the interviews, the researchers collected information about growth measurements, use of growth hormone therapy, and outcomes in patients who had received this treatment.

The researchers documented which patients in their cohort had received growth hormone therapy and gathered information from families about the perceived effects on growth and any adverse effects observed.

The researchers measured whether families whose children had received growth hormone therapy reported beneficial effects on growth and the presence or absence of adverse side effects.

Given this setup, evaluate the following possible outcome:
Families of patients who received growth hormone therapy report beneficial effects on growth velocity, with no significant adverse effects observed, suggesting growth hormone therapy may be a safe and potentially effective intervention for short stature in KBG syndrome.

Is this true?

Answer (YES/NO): YES